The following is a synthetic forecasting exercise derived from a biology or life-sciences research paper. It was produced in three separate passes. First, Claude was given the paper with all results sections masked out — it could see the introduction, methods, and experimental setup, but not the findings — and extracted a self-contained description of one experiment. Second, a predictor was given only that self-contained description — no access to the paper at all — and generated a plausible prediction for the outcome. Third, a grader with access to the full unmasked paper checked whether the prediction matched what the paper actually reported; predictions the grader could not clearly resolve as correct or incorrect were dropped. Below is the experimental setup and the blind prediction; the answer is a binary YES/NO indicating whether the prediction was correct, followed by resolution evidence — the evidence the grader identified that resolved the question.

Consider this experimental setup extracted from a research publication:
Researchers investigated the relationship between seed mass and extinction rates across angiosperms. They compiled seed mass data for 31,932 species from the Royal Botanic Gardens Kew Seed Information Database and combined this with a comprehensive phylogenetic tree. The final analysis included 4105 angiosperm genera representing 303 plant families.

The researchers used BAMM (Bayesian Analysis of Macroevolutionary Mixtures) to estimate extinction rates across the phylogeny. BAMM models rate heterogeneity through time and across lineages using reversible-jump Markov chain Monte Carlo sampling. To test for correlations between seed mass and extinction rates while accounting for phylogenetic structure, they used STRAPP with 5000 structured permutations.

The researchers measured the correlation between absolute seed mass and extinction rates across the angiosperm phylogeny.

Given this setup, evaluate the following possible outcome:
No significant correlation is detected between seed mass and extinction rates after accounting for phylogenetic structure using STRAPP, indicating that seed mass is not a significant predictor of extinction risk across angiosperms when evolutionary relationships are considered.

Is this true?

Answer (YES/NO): NO